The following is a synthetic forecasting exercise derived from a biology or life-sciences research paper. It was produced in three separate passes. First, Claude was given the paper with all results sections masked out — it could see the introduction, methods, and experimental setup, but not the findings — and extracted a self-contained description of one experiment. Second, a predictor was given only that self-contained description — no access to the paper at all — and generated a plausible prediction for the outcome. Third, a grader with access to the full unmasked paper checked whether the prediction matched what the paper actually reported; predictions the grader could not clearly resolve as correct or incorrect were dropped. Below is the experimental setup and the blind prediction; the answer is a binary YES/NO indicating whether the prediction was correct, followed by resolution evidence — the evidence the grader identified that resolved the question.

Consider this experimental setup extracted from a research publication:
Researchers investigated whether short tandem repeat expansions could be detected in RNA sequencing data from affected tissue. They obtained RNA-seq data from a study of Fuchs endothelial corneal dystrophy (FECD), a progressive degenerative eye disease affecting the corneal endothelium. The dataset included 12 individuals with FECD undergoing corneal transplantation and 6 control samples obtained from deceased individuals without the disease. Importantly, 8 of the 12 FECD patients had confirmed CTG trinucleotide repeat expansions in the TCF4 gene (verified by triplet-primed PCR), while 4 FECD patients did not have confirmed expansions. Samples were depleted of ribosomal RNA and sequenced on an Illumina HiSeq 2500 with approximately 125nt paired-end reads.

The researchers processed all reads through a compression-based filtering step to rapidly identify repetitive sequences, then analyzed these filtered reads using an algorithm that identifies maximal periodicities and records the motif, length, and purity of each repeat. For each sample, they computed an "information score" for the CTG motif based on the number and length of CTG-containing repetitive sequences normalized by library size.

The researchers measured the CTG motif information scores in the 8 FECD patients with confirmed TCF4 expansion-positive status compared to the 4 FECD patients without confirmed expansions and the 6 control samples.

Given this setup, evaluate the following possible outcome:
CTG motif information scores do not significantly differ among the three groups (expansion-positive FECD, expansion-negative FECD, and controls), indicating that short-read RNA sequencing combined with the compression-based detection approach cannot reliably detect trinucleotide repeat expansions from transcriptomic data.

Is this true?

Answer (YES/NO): NO